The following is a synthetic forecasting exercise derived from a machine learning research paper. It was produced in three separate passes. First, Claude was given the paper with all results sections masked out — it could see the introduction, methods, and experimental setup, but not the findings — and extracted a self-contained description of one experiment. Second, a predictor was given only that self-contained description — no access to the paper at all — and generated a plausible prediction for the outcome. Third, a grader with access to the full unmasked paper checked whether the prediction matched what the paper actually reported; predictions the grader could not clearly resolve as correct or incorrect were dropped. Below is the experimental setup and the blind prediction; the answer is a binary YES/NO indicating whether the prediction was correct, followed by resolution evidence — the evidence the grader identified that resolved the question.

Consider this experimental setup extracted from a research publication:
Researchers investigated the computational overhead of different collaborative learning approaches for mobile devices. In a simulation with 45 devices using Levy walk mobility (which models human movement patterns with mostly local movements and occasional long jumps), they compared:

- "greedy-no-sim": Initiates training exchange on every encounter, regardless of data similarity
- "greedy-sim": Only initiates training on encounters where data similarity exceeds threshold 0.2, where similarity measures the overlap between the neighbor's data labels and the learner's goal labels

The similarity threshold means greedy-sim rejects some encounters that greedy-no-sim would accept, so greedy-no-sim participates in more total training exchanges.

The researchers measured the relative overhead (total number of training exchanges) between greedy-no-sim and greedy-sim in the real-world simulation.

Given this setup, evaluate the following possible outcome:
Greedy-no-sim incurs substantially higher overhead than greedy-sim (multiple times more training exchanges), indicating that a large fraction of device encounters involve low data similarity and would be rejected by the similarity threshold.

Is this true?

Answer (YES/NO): NO